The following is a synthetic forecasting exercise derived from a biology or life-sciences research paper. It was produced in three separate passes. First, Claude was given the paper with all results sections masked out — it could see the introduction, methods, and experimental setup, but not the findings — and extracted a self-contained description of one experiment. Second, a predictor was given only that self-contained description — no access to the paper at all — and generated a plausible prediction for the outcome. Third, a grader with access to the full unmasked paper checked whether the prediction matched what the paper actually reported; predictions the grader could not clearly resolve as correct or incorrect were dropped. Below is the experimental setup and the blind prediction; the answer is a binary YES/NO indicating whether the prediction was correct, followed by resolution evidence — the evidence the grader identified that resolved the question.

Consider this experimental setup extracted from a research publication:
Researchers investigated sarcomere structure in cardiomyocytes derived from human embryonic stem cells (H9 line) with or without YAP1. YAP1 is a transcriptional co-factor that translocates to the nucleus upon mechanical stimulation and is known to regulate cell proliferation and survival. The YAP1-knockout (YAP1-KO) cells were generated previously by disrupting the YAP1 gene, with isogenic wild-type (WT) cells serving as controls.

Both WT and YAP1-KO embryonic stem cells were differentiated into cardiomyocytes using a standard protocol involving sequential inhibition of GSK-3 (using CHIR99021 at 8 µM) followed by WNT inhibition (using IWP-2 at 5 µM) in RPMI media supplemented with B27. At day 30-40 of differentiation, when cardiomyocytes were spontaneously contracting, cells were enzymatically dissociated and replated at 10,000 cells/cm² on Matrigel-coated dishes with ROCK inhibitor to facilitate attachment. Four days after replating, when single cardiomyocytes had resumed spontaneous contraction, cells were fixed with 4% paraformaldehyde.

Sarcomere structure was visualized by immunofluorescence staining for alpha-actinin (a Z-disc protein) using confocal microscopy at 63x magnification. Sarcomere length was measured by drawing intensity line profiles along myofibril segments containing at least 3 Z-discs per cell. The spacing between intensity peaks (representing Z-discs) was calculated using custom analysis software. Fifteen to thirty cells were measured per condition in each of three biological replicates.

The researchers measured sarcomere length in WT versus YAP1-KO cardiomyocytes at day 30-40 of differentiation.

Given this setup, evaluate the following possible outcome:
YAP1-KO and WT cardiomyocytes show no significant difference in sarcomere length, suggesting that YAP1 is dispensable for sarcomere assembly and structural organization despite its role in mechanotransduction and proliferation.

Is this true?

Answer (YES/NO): NO